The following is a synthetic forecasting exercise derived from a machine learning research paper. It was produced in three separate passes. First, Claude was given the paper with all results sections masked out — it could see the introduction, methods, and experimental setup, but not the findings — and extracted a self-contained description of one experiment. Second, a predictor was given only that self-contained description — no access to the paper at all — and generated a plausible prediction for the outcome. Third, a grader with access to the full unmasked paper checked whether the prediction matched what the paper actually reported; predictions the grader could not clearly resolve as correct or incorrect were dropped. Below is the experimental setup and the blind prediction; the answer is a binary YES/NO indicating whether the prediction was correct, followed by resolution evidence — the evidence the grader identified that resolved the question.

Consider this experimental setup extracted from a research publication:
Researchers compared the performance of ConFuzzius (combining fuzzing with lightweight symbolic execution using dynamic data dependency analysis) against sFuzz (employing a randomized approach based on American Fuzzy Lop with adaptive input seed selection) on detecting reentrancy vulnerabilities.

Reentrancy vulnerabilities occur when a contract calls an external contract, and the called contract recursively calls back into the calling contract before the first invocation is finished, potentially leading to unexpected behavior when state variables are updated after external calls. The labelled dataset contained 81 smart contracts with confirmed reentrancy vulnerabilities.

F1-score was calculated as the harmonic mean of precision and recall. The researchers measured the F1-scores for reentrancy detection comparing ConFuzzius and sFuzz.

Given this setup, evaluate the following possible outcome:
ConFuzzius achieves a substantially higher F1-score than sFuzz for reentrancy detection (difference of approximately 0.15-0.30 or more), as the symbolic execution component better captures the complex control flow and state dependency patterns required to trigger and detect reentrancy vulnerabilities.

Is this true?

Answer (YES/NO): YES